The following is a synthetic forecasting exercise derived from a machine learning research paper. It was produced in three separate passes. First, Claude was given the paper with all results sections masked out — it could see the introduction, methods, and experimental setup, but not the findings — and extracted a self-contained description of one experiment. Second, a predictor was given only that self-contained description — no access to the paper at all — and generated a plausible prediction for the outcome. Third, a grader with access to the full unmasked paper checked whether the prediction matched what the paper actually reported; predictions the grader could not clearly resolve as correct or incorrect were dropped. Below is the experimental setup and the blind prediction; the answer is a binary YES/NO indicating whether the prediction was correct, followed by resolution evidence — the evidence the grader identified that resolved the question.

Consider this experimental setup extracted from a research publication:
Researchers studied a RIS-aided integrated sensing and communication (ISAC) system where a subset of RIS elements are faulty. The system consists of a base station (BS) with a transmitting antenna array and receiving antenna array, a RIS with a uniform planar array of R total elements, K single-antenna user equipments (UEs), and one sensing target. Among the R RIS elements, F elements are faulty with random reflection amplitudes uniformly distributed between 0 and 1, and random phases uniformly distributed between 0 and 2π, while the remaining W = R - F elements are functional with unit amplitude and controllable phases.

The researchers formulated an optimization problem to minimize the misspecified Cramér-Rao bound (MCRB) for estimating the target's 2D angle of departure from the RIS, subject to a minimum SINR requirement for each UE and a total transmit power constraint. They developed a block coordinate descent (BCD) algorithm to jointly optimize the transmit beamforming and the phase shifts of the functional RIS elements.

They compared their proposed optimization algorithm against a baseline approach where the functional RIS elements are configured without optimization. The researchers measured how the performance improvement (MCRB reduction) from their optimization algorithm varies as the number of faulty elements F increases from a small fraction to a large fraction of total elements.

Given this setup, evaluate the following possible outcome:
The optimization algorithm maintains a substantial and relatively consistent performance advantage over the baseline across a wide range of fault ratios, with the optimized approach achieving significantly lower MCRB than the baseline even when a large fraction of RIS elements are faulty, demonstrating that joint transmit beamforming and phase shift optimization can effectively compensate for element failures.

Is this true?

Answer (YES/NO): NO